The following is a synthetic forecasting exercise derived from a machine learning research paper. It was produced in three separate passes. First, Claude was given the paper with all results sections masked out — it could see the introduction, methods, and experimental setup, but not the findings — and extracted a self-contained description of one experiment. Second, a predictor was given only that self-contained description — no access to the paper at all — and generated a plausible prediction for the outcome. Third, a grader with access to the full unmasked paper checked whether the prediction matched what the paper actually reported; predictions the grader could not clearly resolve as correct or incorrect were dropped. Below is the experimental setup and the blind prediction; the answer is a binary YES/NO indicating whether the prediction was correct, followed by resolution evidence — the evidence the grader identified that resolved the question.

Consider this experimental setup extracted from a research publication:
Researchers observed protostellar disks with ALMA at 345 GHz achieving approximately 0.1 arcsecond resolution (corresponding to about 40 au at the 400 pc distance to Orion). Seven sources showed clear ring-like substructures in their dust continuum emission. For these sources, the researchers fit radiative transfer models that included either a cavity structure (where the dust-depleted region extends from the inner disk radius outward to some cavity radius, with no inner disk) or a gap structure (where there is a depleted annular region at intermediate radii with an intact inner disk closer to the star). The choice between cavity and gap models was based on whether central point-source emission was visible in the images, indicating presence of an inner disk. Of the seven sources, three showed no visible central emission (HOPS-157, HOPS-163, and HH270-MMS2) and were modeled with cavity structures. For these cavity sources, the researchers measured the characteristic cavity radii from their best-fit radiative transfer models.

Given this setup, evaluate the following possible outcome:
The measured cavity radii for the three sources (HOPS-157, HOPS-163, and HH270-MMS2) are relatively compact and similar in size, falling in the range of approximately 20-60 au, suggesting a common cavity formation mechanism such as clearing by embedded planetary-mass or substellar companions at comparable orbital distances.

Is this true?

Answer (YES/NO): NO